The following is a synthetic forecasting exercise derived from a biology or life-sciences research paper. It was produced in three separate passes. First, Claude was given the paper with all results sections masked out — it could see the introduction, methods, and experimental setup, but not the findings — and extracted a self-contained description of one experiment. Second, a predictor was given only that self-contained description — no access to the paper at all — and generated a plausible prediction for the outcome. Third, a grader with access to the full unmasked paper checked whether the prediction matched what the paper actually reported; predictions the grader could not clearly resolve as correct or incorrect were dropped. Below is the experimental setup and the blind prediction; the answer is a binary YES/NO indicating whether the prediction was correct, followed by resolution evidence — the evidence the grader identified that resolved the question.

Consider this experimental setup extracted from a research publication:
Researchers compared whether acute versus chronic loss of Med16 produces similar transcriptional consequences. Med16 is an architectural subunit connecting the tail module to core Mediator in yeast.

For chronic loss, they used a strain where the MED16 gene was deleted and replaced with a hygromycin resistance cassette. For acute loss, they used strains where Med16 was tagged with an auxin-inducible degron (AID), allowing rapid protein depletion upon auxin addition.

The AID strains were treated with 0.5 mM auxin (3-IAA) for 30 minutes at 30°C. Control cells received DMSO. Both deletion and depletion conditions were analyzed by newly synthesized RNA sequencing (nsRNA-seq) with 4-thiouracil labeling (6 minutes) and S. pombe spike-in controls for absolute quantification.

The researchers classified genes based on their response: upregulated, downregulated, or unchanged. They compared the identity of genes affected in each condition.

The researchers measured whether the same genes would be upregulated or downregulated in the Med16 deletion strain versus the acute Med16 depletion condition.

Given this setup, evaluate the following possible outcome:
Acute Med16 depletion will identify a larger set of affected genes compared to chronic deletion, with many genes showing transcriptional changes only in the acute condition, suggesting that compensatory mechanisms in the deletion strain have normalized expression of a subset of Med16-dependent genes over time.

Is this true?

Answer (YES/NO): NO